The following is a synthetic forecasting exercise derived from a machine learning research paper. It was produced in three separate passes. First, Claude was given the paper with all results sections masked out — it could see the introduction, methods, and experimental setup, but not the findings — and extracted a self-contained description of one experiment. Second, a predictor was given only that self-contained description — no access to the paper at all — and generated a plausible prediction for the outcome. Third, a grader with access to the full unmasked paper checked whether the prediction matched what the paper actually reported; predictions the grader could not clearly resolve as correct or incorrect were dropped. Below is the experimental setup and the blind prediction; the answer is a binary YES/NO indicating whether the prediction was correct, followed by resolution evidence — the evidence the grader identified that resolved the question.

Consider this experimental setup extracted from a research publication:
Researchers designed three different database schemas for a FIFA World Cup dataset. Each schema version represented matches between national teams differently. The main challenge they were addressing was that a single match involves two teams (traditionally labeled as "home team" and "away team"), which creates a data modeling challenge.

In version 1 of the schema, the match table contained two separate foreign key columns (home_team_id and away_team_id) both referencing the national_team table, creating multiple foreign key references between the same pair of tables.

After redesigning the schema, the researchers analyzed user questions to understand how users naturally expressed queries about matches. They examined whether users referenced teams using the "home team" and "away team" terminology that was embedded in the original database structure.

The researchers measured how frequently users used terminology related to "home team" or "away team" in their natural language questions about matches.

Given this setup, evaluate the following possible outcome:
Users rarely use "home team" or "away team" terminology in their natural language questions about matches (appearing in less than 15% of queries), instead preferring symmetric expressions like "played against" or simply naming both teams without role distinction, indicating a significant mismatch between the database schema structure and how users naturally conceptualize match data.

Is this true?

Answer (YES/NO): YES